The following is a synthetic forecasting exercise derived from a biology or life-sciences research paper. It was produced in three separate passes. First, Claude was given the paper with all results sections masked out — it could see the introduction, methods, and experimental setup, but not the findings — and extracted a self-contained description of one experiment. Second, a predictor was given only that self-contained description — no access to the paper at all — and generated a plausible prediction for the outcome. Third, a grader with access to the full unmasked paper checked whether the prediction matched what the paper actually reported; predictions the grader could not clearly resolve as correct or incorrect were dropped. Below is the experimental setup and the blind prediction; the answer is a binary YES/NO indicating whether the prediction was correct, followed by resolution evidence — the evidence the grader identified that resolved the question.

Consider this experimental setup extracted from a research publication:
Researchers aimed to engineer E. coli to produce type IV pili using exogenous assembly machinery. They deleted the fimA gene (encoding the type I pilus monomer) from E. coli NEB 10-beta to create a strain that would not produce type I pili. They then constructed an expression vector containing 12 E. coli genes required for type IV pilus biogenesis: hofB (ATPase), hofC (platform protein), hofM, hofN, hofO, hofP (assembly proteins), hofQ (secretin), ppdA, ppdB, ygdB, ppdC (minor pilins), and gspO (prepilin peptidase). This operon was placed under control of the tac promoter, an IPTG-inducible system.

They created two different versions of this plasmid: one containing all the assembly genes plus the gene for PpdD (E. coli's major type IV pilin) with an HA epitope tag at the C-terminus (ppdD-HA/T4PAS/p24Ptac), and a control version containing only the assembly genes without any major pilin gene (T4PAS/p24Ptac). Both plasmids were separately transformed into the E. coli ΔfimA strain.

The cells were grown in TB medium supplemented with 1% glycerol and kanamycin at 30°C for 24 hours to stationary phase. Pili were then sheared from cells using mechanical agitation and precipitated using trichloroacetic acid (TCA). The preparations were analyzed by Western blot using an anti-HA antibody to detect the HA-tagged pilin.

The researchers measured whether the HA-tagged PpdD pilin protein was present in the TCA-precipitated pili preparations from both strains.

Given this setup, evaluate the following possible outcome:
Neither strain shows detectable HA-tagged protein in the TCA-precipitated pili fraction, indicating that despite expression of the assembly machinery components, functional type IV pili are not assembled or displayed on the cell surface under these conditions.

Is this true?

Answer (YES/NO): NO